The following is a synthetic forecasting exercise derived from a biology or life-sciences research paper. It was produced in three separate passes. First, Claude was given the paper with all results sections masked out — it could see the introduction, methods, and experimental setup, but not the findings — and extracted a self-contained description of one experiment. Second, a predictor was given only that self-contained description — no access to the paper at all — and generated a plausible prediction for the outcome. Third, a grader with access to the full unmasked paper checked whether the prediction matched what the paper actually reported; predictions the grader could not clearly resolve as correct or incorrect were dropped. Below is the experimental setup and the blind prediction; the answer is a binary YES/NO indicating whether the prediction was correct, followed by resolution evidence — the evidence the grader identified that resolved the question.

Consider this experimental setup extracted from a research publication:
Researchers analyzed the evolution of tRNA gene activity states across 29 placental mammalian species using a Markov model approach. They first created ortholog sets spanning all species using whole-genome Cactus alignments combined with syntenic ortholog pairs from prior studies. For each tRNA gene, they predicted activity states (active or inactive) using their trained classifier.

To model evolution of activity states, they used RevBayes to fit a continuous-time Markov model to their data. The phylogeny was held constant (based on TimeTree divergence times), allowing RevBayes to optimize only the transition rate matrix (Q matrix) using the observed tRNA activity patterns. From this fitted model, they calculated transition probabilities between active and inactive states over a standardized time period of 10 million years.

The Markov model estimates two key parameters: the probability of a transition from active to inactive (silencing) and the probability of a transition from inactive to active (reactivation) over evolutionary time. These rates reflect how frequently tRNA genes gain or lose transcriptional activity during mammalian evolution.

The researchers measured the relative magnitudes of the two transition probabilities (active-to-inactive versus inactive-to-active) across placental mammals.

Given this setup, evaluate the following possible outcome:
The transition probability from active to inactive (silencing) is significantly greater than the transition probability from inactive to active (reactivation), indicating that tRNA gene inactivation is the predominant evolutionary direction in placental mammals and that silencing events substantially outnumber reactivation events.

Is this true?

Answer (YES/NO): NO